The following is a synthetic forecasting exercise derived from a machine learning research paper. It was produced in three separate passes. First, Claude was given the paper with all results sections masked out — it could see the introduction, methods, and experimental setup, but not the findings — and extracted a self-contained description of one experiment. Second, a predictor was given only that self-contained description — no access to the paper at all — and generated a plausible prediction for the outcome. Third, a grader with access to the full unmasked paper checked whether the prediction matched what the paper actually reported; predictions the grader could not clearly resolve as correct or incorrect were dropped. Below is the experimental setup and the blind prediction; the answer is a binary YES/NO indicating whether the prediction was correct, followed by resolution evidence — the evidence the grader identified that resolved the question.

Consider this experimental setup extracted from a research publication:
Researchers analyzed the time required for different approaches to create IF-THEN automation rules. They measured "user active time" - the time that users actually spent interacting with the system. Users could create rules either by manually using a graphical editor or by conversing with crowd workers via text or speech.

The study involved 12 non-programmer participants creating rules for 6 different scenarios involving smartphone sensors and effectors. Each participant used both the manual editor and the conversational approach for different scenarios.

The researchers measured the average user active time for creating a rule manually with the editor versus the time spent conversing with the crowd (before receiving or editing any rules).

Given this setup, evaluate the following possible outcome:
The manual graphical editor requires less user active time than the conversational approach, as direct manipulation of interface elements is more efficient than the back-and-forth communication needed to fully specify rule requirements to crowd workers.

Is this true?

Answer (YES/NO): YES